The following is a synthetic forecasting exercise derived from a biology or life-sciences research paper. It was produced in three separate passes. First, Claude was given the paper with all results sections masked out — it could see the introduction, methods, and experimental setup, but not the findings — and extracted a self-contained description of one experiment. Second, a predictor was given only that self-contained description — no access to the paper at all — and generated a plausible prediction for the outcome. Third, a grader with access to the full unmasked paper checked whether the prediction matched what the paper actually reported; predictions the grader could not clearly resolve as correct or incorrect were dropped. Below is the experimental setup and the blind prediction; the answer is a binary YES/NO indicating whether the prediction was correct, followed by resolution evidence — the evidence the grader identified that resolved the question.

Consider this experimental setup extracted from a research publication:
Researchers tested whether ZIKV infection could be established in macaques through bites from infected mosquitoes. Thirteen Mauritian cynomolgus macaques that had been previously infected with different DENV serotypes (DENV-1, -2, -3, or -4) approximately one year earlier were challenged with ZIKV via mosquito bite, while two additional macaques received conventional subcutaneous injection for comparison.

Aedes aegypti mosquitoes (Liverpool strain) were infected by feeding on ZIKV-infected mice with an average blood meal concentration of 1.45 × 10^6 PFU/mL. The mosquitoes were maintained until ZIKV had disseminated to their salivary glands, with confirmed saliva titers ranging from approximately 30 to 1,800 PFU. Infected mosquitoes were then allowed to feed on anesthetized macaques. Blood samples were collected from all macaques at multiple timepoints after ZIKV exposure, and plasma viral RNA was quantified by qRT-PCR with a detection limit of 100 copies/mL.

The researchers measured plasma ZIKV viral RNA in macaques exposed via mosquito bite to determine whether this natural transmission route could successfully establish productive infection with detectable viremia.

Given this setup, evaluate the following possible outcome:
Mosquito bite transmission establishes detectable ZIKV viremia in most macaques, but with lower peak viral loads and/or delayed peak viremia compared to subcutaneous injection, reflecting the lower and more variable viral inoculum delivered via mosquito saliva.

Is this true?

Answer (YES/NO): NO